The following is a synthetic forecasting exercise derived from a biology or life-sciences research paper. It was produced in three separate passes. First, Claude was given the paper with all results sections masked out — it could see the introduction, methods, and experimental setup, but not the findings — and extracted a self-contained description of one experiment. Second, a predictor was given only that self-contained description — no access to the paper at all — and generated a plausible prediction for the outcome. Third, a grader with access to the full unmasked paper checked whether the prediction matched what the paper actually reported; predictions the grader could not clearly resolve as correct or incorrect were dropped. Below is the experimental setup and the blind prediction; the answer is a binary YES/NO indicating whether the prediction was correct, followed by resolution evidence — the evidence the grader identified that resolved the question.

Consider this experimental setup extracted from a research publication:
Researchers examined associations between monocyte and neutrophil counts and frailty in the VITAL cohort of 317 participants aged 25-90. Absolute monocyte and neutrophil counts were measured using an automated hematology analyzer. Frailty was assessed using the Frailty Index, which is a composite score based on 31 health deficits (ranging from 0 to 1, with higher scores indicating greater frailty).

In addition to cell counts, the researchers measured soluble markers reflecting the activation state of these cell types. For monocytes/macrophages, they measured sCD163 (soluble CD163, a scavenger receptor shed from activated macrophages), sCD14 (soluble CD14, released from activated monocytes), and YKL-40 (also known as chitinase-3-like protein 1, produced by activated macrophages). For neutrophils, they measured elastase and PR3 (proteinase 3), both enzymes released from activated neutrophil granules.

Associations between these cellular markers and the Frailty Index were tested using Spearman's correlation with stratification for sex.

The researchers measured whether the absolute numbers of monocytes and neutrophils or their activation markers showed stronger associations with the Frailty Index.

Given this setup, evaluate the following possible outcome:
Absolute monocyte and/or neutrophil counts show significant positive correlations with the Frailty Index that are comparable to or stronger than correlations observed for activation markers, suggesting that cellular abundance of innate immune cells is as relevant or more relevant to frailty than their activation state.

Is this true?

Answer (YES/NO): NO